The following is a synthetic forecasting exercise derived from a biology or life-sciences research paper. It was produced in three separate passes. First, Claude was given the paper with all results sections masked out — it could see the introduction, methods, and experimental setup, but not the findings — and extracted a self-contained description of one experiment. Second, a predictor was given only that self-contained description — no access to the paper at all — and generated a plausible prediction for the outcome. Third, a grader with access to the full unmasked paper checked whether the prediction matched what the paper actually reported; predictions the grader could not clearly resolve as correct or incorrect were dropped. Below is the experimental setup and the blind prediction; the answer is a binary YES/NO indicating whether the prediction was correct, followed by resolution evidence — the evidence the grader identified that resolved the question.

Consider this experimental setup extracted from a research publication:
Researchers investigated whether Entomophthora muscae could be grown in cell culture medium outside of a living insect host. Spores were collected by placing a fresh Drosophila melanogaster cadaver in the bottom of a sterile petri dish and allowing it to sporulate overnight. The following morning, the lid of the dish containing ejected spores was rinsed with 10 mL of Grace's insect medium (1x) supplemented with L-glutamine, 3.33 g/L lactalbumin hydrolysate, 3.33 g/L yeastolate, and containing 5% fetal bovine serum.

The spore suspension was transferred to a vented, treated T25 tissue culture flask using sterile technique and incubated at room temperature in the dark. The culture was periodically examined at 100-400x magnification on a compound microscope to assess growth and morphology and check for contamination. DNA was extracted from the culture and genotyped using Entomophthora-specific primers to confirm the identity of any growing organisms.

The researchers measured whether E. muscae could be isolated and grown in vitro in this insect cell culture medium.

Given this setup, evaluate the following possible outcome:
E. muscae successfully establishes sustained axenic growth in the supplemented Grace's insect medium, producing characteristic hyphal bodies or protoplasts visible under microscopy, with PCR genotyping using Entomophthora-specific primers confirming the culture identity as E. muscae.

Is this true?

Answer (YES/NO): YES